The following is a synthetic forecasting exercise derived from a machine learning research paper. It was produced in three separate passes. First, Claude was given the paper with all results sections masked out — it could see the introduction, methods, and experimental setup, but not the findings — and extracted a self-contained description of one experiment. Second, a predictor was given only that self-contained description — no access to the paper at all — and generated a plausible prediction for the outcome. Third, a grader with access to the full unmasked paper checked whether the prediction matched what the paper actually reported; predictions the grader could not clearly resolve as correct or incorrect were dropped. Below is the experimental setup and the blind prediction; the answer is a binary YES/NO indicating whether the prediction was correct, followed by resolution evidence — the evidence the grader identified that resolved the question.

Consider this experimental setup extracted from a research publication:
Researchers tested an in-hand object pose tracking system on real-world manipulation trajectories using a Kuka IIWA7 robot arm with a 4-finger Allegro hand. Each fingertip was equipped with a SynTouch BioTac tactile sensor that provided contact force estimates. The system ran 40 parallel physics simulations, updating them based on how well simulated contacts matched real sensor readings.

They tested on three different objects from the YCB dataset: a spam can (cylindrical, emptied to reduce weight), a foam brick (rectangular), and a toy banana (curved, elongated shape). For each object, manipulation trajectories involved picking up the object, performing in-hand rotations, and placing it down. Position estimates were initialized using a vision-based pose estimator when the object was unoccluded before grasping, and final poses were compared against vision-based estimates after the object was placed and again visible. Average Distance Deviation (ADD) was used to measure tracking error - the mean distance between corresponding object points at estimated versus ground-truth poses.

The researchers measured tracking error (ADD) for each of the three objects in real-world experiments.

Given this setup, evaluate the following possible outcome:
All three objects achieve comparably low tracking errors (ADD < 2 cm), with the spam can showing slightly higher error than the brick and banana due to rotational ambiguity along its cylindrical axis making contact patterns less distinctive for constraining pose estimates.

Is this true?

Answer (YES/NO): NO